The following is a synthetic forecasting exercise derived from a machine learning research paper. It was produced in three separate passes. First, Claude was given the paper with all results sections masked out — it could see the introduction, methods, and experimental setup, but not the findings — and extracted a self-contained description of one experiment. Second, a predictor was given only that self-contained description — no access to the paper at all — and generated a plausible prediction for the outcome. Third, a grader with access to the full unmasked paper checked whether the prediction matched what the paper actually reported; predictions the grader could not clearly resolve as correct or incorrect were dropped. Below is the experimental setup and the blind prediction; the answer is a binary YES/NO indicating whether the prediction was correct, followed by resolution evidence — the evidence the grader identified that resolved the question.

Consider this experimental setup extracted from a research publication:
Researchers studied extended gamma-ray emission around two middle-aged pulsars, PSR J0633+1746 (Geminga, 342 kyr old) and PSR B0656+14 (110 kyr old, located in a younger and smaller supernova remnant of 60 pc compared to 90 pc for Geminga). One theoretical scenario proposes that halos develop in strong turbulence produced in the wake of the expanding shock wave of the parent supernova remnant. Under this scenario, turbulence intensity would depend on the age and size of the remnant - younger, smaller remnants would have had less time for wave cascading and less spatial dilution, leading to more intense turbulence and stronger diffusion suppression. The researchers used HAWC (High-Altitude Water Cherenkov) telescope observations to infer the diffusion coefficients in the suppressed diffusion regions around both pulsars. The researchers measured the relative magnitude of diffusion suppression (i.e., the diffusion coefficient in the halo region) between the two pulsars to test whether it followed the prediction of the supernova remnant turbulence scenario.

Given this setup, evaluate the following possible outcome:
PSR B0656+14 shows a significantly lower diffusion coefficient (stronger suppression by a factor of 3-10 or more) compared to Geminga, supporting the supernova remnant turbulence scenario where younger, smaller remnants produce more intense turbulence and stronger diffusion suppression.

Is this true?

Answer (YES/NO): NO